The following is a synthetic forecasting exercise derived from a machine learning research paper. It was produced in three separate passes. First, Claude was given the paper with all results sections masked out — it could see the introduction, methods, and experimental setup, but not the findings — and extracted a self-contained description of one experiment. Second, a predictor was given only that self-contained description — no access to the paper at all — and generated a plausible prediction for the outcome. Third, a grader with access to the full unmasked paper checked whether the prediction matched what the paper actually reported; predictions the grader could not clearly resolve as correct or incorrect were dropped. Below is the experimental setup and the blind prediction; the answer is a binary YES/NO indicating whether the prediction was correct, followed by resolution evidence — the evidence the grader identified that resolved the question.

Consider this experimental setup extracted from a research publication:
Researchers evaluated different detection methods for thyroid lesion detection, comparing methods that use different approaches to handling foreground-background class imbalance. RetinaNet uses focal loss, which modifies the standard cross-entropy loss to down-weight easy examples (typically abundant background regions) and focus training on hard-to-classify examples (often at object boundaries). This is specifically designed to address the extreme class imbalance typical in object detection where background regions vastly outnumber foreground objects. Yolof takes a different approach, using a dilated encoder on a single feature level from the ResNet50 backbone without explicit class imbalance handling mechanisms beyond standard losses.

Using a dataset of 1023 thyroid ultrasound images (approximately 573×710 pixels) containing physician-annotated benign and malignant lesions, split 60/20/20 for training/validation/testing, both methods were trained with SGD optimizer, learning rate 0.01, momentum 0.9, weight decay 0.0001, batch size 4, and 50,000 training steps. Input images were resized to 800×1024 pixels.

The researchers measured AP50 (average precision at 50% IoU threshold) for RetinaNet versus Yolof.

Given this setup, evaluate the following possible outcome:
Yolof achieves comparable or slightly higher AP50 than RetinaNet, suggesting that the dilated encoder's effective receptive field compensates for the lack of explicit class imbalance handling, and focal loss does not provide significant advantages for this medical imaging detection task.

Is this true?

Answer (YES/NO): YES